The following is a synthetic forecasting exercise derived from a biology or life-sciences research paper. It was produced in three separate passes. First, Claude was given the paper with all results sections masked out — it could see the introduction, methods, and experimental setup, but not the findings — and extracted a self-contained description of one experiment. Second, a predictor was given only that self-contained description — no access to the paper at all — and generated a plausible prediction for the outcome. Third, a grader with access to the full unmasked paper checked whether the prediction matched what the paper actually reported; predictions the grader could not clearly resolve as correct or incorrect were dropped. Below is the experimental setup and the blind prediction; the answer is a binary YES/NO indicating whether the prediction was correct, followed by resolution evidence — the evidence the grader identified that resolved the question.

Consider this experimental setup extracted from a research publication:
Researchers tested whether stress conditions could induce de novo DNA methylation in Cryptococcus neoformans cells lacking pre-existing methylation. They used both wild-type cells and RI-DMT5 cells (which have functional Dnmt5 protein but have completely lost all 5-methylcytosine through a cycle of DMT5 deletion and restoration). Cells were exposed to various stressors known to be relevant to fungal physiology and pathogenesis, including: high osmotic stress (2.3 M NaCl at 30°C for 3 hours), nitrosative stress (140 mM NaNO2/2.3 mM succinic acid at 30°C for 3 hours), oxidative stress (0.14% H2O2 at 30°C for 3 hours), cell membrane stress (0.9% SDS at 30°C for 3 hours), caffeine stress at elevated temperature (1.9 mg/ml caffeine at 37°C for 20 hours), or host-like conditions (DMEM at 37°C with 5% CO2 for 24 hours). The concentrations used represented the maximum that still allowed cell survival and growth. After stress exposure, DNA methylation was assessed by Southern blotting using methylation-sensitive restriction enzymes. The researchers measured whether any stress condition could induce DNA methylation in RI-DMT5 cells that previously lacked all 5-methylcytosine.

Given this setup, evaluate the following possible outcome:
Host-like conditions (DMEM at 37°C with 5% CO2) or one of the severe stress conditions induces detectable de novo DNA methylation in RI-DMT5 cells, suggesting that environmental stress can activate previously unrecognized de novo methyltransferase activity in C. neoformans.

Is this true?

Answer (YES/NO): NO